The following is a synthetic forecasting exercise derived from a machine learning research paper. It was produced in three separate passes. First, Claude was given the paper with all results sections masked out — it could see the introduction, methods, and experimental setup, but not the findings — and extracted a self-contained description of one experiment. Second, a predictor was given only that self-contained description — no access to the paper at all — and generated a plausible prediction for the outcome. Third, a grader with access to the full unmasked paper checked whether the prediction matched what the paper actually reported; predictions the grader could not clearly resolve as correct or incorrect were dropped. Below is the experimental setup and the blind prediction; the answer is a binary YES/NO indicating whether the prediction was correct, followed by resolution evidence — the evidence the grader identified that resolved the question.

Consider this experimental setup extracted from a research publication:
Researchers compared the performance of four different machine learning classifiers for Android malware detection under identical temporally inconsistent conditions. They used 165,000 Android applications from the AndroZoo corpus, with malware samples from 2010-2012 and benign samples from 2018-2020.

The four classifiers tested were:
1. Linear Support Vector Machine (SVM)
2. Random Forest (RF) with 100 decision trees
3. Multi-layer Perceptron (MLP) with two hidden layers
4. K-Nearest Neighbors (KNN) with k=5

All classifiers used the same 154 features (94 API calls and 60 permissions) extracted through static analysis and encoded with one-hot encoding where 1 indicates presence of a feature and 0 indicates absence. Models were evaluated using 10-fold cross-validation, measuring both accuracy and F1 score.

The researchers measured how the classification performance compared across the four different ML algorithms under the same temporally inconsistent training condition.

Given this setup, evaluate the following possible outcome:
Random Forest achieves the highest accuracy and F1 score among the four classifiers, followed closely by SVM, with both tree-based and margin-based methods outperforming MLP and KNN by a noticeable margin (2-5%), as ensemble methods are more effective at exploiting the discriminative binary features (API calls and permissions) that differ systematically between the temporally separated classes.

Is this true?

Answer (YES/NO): NO